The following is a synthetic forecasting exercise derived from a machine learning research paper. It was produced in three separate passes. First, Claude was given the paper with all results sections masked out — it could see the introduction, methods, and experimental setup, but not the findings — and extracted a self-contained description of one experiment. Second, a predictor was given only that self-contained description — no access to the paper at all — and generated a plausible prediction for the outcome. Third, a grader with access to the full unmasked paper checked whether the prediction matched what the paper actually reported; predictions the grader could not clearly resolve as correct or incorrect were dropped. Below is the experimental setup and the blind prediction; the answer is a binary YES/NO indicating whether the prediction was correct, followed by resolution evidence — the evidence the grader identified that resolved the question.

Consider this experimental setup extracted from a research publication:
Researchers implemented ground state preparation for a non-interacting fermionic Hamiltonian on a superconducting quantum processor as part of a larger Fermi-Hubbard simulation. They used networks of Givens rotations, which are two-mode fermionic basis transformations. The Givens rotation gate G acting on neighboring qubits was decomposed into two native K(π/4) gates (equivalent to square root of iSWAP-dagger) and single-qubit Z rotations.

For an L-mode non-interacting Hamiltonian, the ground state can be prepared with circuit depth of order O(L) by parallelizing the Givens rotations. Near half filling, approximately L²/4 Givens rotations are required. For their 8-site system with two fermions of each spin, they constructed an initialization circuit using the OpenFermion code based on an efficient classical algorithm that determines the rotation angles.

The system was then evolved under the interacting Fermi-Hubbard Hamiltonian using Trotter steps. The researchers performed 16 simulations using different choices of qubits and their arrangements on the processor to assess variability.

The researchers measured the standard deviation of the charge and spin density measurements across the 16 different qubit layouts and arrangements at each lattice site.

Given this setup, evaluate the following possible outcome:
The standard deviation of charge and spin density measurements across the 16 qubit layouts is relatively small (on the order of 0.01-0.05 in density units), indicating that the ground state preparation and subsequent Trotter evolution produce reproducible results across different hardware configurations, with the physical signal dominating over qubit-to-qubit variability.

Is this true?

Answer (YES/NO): NO